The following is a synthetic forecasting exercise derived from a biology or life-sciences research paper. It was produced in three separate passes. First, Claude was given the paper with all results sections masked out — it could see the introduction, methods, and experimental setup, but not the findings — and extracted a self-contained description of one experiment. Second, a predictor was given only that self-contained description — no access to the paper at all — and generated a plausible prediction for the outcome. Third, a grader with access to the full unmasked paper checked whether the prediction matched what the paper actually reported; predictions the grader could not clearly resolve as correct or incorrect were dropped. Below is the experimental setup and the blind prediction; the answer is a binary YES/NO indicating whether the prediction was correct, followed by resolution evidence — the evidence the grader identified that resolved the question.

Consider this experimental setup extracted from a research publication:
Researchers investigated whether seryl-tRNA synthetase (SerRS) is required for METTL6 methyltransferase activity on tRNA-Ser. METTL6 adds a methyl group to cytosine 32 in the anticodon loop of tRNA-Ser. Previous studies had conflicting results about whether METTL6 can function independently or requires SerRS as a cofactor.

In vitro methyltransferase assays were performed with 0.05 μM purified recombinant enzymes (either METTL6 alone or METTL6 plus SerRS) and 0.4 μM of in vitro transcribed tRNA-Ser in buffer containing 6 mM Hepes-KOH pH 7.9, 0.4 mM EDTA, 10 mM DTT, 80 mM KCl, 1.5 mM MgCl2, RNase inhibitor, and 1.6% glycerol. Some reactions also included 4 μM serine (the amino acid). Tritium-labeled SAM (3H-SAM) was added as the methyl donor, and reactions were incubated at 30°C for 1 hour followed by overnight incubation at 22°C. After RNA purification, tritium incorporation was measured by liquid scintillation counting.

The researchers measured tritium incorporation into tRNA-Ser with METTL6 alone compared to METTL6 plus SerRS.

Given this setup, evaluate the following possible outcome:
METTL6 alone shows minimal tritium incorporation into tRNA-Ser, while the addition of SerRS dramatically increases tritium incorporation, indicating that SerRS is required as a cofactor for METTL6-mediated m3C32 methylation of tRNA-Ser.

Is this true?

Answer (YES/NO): NO